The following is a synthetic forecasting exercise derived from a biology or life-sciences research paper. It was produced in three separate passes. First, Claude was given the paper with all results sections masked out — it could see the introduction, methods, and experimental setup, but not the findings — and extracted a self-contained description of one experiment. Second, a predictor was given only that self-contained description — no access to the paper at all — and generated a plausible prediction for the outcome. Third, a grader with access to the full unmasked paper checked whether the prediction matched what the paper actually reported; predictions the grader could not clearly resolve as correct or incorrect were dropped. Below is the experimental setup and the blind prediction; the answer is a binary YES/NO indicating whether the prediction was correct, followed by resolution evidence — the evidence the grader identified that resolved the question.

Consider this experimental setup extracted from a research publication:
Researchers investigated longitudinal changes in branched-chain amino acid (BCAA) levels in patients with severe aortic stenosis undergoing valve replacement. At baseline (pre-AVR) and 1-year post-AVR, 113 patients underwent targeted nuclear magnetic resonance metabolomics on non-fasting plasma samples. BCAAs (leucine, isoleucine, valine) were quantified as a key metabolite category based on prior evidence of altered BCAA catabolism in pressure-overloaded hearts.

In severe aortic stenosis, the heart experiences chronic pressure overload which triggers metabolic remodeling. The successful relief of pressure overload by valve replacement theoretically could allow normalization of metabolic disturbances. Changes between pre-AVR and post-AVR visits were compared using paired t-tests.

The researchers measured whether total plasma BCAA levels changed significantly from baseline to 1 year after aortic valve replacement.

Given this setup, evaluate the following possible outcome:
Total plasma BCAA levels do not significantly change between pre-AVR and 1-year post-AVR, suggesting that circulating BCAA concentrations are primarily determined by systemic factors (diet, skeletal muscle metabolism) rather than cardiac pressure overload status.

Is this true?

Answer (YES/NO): YES